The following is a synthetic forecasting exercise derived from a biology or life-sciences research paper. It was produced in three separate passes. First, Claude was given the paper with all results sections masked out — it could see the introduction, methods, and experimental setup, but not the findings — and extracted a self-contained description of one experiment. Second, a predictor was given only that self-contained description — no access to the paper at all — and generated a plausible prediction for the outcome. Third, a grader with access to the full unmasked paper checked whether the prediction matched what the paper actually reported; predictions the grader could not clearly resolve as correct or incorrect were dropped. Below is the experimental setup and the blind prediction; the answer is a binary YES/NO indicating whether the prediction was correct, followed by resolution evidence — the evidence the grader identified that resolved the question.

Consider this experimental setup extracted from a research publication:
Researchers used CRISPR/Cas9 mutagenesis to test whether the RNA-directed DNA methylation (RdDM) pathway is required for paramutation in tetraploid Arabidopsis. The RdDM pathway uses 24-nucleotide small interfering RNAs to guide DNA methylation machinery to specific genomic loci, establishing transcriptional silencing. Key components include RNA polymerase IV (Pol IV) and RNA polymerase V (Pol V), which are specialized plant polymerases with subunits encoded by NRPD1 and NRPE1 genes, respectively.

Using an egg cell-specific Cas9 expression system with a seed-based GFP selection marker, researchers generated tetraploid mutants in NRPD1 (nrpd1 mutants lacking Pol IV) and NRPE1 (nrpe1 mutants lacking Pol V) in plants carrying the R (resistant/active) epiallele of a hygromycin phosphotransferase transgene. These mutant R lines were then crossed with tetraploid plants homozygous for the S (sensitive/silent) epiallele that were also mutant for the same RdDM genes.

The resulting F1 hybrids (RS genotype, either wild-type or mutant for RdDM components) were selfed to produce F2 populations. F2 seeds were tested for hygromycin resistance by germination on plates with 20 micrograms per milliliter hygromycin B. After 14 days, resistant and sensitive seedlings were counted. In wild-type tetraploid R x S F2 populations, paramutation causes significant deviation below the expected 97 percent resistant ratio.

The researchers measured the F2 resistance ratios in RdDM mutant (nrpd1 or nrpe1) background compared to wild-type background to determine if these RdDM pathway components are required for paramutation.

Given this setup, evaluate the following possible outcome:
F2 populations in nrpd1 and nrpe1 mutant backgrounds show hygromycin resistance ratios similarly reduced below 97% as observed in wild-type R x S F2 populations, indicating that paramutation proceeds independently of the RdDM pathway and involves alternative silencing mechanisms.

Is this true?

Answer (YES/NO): NO